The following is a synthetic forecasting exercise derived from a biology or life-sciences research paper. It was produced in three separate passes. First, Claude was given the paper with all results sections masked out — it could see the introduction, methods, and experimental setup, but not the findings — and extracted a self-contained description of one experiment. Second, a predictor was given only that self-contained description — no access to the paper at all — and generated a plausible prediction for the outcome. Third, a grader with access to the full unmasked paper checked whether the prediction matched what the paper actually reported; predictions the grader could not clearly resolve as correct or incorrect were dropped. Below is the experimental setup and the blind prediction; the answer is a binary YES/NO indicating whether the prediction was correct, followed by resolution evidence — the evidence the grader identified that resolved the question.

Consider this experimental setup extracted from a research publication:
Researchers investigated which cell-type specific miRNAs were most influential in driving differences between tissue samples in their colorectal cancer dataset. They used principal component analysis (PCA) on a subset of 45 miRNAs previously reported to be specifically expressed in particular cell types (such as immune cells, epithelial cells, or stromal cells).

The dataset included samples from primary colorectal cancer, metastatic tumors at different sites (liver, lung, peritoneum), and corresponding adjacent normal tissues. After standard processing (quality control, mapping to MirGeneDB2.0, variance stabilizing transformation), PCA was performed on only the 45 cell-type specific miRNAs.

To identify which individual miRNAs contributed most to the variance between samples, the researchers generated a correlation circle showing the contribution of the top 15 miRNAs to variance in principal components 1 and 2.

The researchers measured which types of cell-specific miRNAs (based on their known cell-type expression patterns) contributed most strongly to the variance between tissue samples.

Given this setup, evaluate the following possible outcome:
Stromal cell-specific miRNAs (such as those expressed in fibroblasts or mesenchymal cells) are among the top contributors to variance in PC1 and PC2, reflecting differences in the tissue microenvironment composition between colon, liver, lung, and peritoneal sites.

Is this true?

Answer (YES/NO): YES